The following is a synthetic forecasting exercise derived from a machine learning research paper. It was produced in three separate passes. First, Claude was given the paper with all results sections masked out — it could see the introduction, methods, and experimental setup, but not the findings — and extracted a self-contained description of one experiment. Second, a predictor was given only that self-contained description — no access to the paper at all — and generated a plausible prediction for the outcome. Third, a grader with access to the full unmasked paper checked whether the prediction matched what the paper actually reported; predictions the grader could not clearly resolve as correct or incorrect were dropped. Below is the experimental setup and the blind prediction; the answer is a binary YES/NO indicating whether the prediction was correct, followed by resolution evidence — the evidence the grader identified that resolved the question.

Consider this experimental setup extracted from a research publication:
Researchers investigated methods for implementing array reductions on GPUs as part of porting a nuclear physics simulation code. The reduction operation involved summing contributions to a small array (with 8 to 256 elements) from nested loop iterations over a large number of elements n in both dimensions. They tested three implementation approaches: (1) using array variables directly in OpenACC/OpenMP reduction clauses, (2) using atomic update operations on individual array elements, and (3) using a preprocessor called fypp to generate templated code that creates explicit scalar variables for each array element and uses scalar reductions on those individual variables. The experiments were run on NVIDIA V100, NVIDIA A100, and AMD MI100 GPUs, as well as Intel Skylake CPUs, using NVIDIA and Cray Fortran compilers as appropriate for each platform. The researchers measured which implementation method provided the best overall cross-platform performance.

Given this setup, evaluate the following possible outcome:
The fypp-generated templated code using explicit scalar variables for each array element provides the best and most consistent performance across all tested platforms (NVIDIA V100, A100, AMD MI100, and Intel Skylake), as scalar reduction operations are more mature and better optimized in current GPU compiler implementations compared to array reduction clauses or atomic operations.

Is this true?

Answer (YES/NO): YES